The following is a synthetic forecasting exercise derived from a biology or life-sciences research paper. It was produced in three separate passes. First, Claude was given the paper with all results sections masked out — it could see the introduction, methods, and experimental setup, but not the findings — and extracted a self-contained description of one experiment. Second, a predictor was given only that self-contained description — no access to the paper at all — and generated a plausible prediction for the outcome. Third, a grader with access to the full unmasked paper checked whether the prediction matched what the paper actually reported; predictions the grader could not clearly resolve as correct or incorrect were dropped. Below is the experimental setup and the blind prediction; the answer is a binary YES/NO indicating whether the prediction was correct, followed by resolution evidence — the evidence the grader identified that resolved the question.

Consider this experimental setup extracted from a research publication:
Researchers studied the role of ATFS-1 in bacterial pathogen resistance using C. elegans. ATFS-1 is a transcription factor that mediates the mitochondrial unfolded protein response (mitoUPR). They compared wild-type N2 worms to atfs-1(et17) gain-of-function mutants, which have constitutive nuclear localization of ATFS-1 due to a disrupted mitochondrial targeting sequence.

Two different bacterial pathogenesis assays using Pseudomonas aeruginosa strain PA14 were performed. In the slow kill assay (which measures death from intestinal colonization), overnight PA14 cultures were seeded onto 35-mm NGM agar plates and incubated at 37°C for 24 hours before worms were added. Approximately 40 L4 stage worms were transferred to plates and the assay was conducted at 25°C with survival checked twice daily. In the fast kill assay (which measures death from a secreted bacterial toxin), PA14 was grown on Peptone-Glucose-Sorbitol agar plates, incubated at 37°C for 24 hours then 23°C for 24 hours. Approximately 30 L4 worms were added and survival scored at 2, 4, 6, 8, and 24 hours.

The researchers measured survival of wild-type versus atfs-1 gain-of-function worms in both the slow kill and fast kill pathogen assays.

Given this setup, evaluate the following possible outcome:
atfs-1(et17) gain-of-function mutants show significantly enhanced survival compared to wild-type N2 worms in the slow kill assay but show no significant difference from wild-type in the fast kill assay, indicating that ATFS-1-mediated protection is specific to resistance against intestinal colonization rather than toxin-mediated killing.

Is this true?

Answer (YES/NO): NO